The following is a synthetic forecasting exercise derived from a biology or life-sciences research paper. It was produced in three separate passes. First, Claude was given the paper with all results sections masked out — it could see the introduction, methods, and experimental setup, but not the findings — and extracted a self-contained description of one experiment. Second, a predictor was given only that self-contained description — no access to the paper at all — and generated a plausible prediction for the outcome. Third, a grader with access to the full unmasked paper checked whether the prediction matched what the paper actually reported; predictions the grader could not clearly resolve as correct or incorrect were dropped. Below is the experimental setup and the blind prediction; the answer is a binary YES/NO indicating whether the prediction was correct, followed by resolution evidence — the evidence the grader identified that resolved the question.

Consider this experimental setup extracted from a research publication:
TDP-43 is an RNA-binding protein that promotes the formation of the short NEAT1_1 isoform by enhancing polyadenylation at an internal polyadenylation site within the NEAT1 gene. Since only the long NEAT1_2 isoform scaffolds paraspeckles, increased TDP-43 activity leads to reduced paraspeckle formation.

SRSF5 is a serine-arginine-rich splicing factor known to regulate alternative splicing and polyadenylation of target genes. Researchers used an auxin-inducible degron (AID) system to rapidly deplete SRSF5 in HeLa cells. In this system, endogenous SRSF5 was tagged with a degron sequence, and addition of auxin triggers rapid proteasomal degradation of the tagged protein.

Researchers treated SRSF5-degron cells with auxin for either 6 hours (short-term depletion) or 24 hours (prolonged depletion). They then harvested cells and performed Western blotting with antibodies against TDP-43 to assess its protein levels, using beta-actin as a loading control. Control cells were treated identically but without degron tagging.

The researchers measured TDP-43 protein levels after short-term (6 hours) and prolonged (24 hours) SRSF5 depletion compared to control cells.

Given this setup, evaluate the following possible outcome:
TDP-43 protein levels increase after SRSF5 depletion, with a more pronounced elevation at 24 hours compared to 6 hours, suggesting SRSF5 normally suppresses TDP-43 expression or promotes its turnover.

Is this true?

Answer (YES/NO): NO